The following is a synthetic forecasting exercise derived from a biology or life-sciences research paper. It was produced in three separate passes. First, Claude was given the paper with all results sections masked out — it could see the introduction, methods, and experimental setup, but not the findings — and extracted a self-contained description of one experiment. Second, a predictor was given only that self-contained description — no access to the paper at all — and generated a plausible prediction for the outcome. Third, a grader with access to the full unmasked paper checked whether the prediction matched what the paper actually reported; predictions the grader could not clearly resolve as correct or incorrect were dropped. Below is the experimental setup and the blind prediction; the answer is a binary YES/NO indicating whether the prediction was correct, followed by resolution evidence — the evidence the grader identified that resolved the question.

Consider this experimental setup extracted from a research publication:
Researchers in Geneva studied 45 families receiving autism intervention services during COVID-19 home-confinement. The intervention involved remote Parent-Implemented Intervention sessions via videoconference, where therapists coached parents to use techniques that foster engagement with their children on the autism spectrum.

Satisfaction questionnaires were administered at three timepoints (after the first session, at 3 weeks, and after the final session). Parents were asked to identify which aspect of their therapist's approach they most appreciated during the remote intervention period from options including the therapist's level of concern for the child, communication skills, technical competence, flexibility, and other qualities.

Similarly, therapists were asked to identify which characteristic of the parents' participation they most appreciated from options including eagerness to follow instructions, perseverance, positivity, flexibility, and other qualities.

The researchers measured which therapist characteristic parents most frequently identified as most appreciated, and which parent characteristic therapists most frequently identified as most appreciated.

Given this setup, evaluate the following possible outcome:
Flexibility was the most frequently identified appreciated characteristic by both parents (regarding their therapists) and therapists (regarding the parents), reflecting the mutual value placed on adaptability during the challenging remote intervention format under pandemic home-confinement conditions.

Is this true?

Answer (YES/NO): NO